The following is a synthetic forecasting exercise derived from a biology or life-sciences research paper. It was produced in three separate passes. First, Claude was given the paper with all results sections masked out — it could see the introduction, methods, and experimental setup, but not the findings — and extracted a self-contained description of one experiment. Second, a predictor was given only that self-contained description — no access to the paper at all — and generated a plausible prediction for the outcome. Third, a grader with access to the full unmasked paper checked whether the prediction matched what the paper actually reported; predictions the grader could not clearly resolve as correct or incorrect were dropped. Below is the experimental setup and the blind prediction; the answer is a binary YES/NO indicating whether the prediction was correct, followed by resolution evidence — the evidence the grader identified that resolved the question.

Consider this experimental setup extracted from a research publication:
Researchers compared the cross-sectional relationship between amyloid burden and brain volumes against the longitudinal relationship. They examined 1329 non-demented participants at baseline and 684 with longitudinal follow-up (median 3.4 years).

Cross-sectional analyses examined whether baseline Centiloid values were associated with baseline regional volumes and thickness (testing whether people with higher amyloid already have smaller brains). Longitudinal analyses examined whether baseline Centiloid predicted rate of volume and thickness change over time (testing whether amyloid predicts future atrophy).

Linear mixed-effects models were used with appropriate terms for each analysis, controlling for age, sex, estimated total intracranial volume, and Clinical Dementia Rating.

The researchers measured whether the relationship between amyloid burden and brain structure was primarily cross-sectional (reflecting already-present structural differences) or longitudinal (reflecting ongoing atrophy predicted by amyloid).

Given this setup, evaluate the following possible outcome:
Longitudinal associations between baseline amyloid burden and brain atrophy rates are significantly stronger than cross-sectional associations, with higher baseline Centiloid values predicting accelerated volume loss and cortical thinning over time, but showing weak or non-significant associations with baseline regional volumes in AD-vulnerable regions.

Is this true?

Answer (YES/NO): NO